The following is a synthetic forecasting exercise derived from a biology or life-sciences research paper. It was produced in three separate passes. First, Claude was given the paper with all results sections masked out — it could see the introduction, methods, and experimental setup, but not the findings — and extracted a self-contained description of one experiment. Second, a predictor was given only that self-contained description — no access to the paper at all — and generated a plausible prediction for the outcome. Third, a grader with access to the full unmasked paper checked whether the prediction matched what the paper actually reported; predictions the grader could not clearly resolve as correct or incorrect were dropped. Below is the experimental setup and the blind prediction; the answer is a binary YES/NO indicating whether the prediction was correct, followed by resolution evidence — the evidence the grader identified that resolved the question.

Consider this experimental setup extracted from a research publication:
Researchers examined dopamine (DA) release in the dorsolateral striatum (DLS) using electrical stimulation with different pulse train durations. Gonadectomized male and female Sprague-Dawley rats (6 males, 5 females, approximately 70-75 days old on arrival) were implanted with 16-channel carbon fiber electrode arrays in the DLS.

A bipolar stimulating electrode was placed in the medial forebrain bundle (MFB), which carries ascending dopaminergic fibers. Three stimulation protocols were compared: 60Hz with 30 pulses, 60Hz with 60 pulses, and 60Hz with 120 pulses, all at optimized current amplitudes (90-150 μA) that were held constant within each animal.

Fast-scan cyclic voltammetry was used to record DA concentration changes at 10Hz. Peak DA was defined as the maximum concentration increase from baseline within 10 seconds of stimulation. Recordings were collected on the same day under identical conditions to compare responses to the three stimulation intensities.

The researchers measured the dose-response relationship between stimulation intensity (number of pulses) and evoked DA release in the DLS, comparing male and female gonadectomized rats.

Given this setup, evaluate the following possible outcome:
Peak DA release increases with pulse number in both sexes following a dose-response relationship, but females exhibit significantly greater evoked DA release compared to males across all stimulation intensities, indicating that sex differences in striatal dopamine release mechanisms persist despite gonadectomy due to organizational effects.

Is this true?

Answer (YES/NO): NO